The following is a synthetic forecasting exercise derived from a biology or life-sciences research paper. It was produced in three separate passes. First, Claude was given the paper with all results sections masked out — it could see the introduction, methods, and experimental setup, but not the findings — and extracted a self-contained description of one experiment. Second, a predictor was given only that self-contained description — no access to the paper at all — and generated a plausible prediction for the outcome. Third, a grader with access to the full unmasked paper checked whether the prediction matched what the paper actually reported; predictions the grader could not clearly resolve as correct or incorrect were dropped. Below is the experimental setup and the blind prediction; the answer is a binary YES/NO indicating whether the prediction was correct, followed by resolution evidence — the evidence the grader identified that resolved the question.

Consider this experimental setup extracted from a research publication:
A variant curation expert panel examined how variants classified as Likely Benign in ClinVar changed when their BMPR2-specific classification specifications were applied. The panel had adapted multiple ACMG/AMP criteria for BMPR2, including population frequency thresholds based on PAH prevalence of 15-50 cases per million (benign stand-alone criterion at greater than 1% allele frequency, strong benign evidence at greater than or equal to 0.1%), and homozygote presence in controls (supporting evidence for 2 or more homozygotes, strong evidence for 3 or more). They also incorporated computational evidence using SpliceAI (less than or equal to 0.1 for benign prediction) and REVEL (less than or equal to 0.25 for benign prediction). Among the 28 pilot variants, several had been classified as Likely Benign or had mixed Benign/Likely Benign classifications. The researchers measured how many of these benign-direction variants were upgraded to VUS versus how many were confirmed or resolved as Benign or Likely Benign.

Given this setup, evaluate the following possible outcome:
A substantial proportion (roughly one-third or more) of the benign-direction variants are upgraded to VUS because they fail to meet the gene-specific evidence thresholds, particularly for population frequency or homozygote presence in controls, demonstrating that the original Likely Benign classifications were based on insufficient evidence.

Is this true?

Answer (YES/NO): NO